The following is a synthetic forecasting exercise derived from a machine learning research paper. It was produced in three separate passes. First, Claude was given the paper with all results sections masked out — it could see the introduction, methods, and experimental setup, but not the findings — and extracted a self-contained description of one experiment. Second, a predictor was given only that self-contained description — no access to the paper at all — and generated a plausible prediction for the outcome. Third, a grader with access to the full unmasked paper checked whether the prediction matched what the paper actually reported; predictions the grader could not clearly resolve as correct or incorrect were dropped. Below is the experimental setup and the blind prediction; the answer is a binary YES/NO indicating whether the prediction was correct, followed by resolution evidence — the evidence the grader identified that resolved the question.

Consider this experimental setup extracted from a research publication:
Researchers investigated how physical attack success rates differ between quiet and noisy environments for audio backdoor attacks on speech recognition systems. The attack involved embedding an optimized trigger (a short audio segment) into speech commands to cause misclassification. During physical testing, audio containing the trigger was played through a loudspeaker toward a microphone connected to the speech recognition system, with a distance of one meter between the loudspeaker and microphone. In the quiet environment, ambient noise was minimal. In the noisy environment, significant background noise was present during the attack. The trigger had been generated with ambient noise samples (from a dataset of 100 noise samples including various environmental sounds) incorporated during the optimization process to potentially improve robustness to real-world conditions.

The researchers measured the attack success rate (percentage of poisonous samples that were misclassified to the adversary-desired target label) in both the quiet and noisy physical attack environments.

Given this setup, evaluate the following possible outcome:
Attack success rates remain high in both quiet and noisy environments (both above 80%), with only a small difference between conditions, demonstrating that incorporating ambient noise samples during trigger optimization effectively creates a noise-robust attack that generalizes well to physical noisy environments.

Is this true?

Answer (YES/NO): NO